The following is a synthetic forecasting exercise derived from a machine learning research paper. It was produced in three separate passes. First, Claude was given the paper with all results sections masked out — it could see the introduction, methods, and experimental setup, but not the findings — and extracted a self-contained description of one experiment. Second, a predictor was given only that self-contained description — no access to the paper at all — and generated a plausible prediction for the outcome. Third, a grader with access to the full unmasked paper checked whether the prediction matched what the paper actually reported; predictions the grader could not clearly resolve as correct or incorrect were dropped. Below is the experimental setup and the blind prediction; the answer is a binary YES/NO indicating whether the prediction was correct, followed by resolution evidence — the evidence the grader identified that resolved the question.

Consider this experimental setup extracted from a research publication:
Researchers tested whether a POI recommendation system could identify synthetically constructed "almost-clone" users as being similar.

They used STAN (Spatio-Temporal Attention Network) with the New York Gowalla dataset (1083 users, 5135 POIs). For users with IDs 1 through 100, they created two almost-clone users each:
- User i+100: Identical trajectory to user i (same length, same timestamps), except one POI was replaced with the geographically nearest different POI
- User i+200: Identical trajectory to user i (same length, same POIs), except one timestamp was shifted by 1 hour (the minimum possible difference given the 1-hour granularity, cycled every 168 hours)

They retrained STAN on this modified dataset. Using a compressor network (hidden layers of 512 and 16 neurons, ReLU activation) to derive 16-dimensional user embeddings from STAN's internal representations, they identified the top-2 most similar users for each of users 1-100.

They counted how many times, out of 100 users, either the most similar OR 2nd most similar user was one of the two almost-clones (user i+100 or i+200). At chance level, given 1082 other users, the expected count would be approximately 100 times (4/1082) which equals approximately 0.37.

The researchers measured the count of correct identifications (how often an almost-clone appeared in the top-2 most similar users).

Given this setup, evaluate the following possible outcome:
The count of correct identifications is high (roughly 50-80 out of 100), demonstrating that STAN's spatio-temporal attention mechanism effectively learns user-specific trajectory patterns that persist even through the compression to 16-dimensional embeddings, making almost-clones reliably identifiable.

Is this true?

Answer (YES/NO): NO